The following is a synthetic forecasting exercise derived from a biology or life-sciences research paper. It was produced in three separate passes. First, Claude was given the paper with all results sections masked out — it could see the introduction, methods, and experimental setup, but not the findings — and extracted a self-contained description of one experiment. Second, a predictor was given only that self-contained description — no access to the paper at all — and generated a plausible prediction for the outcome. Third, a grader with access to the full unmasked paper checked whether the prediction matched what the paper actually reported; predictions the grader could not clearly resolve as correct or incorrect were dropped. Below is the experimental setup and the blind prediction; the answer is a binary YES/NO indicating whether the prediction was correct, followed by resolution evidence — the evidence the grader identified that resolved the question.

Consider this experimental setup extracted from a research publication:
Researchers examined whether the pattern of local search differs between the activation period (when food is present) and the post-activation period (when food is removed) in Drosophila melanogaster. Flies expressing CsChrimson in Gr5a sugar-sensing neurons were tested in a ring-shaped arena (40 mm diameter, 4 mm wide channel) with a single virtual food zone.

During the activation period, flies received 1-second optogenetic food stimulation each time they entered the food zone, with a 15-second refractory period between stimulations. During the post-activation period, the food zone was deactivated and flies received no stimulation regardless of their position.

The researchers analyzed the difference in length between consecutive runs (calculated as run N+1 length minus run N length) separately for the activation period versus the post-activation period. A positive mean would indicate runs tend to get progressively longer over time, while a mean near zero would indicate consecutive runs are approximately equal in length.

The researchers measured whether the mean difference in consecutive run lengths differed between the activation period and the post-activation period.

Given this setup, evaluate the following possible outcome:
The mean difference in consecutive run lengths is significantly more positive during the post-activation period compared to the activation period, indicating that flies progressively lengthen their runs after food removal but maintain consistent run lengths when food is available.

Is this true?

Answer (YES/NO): YES